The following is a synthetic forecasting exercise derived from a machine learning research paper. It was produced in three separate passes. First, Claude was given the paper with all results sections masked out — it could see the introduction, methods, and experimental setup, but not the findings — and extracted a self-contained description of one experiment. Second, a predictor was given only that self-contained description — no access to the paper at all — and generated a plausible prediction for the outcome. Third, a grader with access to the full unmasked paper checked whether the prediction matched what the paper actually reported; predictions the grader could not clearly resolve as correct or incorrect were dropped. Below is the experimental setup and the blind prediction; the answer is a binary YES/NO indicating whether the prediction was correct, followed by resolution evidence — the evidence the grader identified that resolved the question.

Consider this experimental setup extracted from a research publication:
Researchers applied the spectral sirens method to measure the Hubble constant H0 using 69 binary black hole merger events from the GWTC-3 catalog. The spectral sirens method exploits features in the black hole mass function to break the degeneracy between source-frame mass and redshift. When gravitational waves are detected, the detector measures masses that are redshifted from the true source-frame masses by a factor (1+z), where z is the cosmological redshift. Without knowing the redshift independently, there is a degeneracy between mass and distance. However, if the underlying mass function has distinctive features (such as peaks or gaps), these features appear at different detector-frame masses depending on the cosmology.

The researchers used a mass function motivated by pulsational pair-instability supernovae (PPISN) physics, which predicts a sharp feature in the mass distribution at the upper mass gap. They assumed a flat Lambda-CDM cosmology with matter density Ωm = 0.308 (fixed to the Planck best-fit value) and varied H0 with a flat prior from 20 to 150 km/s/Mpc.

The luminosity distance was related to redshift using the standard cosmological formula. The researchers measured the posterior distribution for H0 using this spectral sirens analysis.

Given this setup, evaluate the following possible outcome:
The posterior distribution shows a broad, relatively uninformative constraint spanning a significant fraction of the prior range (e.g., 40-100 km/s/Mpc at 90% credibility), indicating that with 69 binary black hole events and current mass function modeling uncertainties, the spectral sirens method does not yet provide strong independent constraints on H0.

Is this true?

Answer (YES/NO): NO